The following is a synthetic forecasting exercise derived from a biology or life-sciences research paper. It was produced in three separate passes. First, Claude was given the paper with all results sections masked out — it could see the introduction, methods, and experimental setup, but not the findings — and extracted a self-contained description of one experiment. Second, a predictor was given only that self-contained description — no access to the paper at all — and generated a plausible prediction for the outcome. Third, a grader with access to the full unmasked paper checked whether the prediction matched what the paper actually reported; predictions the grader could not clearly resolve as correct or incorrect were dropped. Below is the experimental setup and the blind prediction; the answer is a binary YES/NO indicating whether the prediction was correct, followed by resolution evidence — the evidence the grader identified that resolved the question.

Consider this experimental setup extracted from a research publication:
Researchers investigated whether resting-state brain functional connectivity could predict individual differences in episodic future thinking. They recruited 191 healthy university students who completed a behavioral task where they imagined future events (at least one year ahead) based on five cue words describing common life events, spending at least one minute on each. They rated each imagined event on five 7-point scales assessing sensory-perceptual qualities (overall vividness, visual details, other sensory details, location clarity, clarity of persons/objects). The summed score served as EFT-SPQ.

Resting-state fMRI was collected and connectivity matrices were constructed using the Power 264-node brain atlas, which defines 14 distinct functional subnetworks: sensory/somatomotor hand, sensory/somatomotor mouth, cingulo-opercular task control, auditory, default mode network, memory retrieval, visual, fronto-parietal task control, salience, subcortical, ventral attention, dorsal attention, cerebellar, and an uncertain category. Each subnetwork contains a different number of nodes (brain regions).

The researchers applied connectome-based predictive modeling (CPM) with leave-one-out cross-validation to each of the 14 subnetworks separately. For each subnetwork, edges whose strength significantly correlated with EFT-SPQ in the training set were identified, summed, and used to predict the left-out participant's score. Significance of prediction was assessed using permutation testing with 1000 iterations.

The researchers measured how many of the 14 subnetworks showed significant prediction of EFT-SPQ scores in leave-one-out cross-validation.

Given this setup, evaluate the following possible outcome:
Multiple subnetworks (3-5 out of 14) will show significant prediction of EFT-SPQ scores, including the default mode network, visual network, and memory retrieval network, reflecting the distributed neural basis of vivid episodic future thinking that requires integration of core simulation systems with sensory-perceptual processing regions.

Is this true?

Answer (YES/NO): NO